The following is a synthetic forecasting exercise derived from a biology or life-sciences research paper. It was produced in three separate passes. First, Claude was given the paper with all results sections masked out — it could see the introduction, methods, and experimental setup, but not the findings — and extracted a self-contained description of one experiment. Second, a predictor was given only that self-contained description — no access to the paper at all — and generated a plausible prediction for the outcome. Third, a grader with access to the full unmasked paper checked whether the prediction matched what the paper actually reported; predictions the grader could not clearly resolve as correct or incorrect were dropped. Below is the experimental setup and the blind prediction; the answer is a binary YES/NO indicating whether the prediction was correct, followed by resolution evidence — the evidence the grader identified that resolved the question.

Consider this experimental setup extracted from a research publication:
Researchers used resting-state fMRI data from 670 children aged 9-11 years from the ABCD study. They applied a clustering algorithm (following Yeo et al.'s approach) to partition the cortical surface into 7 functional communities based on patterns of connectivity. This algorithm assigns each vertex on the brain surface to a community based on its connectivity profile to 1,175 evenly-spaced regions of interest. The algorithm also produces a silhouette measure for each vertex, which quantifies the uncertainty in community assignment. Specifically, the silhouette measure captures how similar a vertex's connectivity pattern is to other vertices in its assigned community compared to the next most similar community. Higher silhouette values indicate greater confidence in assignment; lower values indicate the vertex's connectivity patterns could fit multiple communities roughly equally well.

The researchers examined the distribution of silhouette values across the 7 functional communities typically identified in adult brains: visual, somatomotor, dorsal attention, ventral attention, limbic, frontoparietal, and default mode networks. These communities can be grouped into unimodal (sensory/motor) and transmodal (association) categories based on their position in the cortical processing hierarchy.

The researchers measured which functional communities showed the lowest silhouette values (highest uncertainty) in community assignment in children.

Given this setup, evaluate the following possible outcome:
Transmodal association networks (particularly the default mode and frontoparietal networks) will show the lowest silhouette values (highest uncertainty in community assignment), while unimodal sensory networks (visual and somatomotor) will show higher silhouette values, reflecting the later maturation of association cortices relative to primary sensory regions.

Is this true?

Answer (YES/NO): NO